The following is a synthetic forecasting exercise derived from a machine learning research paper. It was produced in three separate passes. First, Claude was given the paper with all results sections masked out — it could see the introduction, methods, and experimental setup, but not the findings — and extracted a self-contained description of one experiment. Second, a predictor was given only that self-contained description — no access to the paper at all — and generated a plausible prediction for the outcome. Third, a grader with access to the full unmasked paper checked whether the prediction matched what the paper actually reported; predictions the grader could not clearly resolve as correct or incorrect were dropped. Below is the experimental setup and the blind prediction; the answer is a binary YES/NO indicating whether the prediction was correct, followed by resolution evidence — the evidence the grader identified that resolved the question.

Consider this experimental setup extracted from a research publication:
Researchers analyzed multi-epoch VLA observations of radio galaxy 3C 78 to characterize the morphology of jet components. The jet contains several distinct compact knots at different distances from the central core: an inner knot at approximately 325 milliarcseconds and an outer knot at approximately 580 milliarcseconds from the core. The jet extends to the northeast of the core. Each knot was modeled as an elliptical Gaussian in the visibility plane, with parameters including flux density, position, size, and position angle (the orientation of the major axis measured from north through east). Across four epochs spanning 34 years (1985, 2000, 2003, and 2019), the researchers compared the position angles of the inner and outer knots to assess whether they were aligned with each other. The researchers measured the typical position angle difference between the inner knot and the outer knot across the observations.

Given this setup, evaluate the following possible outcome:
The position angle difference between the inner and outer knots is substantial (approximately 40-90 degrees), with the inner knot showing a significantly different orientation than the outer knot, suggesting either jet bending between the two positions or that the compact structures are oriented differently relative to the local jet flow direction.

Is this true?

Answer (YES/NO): NO